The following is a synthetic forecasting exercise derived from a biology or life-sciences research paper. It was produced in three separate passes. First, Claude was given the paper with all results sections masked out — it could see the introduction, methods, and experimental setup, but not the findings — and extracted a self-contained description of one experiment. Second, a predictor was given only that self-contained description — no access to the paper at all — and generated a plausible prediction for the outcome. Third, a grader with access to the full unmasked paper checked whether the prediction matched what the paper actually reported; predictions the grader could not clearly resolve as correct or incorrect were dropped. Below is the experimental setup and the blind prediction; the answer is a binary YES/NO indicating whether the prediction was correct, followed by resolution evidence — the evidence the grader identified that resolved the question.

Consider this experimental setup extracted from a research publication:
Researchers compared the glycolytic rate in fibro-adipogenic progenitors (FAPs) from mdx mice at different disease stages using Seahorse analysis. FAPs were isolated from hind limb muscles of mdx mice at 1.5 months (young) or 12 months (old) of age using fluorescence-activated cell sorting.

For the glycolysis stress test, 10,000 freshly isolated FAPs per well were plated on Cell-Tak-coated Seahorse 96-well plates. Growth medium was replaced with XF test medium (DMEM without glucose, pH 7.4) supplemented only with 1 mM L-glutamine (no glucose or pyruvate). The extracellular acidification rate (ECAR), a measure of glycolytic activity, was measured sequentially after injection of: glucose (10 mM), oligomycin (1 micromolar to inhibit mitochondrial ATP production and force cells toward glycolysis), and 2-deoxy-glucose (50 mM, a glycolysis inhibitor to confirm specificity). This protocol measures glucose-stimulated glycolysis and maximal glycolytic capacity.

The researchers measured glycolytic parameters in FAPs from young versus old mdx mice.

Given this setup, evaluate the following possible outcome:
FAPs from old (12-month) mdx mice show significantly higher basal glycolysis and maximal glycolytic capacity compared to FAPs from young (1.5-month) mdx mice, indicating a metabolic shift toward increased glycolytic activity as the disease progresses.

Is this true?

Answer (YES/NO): NO